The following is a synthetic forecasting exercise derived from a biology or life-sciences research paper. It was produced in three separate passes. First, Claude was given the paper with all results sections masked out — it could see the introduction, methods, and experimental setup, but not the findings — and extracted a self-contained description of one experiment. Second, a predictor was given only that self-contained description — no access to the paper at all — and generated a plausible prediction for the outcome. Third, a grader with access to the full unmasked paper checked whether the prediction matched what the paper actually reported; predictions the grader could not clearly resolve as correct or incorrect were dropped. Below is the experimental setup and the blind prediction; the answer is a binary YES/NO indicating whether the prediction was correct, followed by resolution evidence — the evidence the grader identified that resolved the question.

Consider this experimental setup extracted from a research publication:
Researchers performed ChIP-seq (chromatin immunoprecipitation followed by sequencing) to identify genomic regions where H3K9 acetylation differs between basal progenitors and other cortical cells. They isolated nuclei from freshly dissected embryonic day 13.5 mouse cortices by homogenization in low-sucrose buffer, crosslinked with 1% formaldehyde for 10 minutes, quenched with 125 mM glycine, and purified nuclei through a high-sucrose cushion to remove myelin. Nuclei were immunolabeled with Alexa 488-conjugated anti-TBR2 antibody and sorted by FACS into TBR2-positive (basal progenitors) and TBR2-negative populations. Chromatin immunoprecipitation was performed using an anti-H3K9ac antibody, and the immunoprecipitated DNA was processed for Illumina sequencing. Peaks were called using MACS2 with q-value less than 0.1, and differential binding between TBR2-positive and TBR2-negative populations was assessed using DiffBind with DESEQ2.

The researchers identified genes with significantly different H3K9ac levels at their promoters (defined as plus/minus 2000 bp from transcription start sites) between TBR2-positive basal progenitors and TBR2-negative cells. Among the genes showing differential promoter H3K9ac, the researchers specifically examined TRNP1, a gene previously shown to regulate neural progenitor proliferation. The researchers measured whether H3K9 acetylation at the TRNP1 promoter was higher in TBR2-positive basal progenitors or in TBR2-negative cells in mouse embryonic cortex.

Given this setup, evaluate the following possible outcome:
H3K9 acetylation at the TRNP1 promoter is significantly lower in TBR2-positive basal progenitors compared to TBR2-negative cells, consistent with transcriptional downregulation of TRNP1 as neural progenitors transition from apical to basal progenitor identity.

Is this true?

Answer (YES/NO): YES